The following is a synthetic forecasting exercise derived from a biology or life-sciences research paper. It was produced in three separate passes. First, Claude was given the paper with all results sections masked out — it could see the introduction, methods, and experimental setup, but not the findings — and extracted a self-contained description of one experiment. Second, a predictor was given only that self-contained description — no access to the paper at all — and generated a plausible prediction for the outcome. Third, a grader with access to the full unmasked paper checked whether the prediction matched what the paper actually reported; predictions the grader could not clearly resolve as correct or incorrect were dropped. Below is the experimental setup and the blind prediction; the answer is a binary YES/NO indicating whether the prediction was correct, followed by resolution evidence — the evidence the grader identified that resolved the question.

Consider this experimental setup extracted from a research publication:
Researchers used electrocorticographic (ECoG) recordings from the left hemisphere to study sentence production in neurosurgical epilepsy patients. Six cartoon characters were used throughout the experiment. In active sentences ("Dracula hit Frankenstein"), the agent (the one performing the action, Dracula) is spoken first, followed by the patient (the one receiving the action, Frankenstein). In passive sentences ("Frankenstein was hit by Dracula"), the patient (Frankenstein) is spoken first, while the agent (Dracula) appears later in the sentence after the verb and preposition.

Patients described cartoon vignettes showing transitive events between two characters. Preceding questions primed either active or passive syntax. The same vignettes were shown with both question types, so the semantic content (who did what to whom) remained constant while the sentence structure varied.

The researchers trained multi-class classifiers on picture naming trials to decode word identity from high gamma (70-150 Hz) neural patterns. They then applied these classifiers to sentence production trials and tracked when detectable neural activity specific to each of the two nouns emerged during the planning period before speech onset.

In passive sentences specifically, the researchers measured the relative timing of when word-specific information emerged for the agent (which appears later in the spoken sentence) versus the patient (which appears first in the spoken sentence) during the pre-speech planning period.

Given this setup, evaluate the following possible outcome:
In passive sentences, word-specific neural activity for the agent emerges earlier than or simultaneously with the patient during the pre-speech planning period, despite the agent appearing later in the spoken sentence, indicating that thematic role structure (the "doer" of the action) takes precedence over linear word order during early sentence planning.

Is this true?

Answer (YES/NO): YES